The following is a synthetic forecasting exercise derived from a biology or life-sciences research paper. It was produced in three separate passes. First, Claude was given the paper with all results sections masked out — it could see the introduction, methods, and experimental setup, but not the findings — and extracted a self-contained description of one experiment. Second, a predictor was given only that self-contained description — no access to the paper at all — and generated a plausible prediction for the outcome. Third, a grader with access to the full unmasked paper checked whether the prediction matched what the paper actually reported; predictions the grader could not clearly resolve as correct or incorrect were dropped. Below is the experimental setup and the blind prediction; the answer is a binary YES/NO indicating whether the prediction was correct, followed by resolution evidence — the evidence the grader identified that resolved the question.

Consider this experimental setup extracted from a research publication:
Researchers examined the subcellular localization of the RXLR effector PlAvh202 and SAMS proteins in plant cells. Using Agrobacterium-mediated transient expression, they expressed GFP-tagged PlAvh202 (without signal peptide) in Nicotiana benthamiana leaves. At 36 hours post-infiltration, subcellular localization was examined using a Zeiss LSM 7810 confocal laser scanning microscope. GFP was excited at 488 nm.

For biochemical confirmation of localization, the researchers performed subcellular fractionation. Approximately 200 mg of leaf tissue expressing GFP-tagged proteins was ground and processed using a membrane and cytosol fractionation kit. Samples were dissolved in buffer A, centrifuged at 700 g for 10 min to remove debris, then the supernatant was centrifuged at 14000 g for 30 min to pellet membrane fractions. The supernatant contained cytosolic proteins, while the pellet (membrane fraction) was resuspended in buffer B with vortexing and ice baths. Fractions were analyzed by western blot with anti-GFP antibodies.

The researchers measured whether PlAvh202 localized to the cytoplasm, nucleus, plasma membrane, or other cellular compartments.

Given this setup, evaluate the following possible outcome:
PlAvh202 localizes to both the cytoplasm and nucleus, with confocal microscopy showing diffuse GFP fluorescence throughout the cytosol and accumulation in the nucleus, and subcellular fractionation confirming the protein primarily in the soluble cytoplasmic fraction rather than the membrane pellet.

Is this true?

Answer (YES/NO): NO